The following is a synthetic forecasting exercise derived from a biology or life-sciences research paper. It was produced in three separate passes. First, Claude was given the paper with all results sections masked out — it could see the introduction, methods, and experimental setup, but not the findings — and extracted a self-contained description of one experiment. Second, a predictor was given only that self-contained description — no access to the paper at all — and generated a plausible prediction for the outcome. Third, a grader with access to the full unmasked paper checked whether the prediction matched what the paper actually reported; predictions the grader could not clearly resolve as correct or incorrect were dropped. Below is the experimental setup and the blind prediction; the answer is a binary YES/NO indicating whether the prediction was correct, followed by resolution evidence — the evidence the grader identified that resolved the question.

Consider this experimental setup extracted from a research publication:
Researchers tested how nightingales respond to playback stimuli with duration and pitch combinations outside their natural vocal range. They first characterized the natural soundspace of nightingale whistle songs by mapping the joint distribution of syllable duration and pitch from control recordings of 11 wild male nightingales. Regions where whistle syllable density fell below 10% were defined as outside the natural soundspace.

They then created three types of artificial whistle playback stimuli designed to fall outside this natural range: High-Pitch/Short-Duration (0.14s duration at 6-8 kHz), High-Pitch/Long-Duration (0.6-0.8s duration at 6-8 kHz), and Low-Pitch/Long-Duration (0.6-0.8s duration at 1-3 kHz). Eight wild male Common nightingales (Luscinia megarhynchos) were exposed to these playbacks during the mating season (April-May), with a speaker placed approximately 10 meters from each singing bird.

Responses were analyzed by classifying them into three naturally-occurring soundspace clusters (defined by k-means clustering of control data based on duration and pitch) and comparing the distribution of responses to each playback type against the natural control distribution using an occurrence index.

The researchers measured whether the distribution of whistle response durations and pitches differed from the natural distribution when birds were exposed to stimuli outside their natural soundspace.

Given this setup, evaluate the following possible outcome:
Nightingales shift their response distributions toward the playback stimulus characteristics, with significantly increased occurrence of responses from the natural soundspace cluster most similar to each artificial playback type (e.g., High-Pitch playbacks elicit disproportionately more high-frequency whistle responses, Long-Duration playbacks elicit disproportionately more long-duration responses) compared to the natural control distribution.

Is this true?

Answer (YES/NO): NO